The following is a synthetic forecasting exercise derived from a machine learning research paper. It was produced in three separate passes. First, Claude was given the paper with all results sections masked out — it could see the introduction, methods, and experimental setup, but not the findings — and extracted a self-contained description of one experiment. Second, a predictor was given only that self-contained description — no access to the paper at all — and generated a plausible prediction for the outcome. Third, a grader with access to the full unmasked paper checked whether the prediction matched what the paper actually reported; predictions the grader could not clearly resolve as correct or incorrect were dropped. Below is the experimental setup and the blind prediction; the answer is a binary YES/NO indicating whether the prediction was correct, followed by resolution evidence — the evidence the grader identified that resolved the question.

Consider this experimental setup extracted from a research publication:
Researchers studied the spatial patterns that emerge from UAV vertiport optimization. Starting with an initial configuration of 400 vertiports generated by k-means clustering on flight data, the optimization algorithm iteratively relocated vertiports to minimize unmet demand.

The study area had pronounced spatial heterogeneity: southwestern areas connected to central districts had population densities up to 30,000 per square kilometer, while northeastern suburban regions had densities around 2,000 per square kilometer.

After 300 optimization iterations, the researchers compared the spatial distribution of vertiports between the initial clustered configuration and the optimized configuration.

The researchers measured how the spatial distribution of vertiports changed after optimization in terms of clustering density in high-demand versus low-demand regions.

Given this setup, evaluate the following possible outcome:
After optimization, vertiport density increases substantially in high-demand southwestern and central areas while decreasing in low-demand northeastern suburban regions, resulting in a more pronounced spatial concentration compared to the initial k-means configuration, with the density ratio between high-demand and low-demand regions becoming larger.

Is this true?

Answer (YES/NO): NO